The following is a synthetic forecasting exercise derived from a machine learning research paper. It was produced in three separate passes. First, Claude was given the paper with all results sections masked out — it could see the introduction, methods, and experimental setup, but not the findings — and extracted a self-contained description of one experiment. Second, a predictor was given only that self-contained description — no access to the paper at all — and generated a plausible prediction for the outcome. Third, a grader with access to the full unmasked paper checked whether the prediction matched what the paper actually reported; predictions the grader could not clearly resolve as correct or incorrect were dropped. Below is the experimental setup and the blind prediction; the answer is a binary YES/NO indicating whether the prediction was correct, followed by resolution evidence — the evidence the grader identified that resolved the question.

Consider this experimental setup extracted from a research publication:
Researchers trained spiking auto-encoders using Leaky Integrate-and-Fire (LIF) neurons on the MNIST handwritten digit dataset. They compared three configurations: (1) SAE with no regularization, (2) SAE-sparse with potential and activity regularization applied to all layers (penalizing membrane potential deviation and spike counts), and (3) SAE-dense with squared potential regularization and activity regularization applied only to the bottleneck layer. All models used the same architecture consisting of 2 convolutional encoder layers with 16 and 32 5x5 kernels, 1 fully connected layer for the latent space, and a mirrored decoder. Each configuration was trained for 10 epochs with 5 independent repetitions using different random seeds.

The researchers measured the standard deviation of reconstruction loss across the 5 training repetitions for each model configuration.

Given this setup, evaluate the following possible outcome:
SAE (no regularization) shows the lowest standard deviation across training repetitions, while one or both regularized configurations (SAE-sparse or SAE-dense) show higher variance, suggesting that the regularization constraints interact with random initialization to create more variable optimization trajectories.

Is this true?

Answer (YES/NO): NO